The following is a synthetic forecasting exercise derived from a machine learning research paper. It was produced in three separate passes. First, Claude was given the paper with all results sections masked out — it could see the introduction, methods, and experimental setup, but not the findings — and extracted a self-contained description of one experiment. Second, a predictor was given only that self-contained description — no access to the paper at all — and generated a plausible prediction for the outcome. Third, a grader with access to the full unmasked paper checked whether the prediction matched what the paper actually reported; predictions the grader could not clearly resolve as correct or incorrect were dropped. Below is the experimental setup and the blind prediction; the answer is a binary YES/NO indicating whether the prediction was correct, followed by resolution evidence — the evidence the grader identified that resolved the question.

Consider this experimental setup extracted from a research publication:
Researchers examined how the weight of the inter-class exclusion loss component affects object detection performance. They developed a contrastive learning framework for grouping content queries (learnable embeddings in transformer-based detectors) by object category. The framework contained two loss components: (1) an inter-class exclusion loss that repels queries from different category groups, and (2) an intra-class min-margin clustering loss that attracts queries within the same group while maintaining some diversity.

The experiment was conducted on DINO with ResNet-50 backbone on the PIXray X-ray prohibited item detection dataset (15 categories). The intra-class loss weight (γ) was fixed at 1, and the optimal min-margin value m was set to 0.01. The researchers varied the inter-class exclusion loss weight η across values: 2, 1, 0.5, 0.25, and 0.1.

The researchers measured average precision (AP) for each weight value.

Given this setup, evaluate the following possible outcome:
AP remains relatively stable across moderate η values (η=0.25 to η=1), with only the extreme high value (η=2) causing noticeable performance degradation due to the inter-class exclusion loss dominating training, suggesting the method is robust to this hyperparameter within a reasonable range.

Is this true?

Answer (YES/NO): NO